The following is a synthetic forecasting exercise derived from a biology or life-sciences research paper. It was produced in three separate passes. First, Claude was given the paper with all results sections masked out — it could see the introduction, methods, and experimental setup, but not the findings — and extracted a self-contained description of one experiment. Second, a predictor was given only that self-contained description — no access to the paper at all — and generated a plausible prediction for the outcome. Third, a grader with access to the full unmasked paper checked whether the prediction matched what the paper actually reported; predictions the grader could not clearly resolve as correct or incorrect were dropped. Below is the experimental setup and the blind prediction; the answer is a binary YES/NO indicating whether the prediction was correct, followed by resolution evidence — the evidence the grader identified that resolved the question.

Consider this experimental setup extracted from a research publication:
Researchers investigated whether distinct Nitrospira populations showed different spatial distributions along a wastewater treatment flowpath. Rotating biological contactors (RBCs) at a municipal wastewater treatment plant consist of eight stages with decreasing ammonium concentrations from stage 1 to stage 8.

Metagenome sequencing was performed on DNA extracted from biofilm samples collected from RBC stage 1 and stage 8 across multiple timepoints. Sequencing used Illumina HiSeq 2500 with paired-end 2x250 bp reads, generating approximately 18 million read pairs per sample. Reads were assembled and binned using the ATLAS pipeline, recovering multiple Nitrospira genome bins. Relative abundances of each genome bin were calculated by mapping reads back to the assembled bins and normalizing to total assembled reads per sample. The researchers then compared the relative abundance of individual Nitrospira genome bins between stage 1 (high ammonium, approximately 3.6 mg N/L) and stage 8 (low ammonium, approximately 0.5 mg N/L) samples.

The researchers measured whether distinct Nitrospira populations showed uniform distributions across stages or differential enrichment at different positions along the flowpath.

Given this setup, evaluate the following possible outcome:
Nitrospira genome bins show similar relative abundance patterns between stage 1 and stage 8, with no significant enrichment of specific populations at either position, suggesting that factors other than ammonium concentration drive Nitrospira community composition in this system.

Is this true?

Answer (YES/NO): NO